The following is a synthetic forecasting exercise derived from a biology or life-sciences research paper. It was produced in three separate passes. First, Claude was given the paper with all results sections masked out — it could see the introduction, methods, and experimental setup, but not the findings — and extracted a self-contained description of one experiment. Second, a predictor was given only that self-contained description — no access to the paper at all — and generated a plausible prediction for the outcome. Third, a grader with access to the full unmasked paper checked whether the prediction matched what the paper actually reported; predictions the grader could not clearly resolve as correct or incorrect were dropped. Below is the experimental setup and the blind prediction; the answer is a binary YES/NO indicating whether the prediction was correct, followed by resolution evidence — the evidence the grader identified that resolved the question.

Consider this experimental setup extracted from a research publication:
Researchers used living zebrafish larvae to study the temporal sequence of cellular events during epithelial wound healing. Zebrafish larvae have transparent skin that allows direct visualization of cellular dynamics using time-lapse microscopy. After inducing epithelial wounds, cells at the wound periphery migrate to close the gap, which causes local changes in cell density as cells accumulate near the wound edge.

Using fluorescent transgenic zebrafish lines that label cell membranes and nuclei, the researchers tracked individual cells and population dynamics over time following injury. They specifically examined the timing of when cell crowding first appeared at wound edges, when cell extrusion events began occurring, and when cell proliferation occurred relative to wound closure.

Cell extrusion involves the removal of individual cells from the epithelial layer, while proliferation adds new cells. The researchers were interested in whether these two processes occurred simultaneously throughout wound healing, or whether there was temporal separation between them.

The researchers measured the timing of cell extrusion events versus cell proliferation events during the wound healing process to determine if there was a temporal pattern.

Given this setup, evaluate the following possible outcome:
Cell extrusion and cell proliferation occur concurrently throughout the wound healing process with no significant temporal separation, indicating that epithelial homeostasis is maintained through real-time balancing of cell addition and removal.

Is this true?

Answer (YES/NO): NO